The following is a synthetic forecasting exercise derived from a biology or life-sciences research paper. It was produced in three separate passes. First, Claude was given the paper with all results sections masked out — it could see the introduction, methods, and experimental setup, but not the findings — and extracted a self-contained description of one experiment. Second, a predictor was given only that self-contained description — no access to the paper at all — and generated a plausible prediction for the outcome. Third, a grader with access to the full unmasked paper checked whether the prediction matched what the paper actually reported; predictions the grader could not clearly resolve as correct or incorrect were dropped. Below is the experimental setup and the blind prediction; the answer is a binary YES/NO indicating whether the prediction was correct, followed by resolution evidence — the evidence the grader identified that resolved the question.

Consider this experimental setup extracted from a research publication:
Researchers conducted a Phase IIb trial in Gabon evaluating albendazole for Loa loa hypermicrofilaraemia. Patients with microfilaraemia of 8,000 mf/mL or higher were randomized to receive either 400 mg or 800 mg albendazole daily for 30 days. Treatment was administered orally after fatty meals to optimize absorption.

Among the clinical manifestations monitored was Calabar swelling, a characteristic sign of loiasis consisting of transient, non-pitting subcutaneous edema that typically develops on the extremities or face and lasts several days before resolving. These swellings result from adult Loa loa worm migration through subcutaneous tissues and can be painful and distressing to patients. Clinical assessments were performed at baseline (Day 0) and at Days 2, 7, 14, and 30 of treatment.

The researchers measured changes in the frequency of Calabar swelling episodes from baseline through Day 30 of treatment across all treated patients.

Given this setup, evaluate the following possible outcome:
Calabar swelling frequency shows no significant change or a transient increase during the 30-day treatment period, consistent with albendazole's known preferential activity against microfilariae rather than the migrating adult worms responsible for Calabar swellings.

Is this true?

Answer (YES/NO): NO